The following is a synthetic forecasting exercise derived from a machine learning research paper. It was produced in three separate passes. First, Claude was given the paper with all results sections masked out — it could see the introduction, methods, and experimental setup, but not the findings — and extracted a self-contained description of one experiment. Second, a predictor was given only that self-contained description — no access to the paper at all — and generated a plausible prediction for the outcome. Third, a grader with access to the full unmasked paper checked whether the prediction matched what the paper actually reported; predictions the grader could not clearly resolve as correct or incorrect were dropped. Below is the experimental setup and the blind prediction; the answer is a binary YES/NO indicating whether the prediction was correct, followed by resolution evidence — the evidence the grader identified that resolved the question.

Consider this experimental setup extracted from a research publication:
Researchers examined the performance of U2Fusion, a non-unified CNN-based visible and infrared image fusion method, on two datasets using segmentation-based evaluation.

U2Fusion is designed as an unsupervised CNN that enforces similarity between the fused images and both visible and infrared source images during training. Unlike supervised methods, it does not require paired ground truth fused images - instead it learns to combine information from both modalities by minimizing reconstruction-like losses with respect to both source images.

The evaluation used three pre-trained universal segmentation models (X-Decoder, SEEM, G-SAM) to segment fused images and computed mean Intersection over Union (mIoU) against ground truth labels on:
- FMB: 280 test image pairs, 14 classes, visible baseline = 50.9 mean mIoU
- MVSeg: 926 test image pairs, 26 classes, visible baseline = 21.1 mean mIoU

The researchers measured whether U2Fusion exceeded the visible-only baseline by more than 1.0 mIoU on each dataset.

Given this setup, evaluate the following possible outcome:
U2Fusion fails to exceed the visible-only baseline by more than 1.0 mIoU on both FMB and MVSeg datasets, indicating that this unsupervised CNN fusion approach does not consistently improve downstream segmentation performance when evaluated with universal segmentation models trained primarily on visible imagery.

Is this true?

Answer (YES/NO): NO